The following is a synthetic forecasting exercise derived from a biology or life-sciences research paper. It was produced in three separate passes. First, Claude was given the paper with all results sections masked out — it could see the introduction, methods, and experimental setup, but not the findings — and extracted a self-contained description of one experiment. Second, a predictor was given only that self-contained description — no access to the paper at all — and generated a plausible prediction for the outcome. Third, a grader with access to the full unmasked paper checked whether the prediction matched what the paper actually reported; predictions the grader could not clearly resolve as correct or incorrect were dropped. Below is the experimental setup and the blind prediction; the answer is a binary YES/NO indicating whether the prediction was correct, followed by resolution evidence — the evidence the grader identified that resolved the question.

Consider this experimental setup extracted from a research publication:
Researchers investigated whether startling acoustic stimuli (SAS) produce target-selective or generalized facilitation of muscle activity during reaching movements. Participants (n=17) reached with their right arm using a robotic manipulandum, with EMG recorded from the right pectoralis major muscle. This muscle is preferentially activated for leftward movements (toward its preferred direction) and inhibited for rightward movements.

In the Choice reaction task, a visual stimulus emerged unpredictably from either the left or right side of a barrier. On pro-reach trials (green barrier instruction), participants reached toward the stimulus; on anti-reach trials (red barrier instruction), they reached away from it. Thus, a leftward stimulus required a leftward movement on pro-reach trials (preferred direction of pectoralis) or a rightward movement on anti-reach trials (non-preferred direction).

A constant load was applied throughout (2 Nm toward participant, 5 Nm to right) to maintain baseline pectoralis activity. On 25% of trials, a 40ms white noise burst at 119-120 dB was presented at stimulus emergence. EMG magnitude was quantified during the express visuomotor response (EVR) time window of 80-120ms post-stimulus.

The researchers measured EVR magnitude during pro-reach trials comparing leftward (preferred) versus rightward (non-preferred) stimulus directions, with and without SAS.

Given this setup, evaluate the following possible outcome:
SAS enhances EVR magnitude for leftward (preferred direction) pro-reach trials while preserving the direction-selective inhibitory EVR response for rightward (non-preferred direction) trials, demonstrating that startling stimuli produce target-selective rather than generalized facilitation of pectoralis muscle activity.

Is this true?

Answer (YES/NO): YES